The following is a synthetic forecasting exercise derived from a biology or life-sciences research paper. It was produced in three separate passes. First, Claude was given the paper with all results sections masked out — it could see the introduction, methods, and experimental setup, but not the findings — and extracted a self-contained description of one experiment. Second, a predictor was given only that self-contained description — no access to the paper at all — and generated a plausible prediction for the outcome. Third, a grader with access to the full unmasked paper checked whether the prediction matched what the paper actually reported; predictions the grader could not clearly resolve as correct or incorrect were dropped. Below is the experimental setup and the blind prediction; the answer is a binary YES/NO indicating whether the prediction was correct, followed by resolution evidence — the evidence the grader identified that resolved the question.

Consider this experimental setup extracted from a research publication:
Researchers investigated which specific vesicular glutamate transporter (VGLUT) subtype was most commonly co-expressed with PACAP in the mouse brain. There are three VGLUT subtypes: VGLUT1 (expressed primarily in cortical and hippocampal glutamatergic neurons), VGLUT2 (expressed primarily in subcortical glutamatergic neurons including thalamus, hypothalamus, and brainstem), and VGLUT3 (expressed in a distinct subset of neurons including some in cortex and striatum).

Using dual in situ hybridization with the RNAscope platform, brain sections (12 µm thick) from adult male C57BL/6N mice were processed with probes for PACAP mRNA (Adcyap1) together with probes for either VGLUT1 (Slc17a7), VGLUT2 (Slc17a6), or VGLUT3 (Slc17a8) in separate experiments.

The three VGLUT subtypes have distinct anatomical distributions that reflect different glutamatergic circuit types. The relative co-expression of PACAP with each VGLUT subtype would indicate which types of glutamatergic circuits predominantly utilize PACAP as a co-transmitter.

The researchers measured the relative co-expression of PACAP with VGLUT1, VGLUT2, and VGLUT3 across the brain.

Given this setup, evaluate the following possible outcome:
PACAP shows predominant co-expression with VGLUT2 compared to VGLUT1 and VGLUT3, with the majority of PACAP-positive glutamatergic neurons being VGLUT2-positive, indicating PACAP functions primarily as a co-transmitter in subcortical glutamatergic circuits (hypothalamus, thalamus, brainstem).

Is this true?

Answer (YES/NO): NO